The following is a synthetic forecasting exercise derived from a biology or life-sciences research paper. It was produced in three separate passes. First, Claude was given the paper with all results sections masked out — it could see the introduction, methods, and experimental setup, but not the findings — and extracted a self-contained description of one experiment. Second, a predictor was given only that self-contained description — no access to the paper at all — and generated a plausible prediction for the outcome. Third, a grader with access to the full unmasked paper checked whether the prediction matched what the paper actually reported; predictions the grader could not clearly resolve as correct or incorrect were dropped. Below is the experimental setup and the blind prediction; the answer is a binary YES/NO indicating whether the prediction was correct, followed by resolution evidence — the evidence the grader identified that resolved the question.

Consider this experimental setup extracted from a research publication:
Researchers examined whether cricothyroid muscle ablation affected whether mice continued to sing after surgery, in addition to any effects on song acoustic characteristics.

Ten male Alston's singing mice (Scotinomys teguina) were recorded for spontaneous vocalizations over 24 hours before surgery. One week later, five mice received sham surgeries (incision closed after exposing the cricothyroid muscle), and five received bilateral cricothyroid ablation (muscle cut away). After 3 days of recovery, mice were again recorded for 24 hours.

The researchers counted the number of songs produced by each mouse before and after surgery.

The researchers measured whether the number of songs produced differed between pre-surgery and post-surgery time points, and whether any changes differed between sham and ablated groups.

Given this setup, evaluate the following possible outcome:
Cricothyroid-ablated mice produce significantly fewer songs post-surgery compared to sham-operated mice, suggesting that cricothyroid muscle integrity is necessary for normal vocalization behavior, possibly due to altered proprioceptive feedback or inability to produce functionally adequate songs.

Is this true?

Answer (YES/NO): NO